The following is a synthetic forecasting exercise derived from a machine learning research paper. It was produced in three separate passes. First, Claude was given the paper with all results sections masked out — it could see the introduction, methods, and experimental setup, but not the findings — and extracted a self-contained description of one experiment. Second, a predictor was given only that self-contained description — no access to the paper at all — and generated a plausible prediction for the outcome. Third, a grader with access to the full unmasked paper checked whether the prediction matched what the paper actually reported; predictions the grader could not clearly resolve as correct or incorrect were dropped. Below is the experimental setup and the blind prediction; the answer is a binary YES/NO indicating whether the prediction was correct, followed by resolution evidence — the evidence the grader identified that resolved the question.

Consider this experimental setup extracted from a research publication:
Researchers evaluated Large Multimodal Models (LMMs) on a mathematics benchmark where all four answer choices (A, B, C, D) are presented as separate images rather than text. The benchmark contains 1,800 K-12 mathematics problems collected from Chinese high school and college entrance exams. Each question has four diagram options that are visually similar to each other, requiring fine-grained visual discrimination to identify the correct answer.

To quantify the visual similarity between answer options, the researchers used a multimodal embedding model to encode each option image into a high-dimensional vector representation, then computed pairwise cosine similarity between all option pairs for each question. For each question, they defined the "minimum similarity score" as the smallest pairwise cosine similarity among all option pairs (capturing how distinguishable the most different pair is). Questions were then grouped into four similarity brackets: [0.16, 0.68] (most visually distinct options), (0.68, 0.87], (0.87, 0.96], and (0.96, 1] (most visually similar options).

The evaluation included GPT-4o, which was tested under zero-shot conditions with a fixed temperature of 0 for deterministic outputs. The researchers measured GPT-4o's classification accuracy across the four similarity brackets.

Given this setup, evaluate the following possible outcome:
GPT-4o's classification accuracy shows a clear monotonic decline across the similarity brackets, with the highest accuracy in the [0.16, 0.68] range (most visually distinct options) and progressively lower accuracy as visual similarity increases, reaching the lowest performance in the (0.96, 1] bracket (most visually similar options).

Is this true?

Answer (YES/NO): YES